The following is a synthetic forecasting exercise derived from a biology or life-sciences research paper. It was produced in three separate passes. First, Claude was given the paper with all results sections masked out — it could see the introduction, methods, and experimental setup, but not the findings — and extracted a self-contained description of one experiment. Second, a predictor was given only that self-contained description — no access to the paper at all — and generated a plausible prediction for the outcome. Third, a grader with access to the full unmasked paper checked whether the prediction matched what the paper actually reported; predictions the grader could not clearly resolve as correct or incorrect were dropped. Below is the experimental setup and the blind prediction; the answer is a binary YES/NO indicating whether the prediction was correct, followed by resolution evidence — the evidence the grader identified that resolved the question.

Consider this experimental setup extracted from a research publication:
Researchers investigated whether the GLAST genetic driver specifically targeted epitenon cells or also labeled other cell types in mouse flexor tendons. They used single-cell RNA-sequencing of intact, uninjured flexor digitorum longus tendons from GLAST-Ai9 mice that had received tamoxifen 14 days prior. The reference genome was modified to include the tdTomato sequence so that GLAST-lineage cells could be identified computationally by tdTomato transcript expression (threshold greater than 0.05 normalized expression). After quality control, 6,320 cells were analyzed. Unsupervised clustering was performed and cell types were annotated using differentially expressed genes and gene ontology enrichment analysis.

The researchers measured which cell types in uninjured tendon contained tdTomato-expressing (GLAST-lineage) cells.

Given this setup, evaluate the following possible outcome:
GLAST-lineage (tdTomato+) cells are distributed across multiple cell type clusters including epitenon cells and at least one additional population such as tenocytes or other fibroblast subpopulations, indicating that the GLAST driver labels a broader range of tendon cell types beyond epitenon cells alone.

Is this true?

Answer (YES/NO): YES